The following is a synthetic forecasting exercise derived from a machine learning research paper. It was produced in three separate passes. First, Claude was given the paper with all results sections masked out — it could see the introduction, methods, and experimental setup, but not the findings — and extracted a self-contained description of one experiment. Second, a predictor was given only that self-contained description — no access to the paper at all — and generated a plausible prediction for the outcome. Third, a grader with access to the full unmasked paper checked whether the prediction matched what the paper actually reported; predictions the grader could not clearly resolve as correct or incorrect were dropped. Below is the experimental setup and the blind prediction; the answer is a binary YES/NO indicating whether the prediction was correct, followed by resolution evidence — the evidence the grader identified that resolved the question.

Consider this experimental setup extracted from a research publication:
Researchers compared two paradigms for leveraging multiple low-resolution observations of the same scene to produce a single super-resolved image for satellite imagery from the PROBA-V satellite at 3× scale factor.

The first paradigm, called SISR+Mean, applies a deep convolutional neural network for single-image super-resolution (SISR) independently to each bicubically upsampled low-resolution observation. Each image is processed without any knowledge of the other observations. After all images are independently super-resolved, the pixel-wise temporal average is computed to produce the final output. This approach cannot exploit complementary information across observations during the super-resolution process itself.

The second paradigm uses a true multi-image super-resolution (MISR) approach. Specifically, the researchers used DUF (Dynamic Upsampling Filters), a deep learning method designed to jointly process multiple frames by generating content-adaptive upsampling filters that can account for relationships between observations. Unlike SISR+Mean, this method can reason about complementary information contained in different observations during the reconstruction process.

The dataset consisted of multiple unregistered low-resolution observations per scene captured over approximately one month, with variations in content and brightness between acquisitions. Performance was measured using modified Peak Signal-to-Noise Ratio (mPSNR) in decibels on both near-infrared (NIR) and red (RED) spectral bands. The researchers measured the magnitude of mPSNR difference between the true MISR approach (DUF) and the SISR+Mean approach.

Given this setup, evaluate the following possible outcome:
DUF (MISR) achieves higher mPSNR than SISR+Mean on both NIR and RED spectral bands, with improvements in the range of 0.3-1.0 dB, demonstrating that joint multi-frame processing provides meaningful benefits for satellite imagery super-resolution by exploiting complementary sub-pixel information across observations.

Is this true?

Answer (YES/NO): YES